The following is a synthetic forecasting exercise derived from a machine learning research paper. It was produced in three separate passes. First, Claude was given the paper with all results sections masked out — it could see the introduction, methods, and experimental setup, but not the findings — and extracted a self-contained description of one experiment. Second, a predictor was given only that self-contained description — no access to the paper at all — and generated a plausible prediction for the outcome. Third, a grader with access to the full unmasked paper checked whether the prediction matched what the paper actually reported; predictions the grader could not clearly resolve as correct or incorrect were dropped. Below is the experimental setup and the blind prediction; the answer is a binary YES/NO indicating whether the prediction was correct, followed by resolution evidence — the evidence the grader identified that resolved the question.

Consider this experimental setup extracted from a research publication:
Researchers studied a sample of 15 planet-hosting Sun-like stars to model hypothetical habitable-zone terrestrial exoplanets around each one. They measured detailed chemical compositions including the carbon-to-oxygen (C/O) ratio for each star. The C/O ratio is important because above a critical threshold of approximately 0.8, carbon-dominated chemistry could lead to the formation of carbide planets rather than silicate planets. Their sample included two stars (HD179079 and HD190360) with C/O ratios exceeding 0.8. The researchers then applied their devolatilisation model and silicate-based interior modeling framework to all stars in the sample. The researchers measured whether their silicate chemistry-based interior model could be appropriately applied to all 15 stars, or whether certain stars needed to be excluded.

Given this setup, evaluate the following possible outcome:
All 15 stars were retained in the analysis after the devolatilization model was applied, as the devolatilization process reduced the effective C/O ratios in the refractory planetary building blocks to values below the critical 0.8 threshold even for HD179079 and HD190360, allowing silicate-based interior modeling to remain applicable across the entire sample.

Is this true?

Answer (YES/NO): NO